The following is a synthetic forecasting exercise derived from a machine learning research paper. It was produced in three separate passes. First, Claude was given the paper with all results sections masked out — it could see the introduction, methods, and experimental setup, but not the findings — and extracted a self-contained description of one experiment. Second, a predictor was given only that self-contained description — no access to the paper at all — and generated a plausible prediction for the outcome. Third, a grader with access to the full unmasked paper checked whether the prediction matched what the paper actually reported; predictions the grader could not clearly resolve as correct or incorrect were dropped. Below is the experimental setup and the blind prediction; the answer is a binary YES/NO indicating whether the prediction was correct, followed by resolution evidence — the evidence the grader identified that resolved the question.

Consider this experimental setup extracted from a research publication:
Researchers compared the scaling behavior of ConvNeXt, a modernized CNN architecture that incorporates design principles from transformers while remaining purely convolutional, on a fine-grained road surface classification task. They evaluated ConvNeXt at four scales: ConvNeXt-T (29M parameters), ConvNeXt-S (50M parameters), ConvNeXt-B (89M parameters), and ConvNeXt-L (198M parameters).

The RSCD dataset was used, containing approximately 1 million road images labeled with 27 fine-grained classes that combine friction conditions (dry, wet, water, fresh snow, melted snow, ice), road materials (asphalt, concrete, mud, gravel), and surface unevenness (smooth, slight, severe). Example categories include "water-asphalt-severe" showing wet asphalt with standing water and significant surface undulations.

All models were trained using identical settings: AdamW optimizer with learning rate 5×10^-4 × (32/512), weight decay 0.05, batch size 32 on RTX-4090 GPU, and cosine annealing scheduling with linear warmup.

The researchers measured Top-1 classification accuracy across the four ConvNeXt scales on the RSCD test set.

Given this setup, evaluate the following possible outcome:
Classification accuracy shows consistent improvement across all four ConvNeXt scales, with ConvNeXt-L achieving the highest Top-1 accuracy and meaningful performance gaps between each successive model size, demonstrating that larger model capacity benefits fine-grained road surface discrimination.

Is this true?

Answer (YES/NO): NO